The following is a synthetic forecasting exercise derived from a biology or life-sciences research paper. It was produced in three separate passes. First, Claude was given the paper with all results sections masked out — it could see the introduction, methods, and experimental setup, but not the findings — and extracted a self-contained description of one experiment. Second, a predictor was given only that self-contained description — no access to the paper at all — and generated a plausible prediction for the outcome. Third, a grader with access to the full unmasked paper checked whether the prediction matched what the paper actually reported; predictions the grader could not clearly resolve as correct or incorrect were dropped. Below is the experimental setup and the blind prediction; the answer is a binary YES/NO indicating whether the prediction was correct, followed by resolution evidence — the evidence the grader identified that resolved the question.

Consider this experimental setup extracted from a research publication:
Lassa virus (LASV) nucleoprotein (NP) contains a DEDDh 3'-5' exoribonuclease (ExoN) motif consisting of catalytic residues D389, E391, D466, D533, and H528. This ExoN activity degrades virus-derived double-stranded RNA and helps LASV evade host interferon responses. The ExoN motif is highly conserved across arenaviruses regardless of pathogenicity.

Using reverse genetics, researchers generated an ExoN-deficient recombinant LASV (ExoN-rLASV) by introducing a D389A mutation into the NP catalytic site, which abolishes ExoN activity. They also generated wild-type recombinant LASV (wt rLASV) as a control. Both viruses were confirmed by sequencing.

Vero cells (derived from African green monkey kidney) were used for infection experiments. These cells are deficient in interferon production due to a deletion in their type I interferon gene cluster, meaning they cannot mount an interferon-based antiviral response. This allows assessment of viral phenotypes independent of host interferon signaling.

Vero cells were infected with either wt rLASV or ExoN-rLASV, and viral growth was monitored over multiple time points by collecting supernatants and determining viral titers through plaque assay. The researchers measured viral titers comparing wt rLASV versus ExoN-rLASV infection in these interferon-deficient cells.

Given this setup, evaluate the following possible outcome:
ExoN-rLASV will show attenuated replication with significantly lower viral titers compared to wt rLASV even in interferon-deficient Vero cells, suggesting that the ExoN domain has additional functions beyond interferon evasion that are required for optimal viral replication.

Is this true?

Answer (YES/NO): YES